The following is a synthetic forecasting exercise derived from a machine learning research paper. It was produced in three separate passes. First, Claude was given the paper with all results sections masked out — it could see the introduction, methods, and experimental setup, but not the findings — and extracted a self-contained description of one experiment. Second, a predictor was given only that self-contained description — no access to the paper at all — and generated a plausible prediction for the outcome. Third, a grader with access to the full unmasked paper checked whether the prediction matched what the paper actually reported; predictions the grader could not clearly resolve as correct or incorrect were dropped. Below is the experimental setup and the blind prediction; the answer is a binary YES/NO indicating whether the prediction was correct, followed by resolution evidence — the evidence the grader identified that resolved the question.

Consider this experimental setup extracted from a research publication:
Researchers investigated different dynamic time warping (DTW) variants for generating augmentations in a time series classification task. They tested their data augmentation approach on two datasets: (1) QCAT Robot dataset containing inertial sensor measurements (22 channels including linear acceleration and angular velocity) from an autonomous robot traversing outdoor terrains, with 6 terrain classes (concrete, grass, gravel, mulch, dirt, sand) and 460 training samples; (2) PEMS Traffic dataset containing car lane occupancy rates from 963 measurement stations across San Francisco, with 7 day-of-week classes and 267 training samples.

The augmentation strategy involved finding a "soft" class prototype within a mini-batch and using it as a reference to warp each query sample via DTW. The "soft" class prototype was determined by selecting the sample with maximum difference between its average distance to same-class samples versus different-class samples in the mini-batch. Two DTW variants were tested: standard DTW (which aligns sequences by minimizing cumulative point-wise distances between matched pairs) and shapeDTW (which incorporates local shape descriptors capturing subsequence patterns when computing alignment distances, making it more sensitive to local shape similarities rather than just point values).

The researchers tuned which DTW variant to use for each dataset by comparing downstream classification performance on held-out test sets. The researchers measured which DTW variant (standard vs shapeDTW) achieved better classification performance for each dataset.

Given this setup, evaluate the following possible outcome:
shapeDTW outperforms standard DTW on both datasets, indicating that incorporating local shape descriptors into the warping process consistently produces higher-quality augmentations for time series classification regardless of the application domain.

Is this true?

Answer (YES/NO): NO